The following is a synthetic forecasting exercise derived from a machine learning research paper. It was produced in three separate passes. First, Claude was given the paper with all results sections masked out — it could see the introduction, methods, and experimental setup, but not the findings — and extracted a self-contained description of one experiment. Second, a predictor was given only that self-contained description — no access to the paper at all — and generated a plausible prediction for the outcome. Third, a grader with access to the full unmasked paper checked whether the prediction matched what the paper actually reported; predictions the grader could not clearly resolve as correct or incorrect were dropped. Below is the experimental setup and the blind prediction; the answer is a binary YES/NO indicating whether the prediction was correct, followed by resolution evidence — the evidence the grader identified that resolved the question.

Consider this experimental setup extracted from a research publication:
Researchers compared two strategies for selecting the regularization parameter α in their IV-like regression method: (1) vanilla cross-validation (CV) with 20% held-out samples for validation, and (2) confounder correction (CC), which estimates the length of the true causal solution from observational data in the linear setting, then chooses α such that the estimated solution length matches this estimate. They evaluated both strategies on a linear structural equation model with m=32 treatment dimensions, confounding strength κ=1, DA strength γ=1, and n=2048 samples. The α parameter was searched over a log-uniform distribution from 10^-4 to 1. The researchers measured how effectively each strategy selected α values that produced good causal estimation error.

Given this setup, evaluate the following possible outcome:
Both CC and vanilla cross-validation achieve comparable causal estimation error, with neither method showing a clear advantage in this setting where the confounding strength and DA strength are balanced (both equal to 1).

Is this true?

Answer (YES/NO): YES